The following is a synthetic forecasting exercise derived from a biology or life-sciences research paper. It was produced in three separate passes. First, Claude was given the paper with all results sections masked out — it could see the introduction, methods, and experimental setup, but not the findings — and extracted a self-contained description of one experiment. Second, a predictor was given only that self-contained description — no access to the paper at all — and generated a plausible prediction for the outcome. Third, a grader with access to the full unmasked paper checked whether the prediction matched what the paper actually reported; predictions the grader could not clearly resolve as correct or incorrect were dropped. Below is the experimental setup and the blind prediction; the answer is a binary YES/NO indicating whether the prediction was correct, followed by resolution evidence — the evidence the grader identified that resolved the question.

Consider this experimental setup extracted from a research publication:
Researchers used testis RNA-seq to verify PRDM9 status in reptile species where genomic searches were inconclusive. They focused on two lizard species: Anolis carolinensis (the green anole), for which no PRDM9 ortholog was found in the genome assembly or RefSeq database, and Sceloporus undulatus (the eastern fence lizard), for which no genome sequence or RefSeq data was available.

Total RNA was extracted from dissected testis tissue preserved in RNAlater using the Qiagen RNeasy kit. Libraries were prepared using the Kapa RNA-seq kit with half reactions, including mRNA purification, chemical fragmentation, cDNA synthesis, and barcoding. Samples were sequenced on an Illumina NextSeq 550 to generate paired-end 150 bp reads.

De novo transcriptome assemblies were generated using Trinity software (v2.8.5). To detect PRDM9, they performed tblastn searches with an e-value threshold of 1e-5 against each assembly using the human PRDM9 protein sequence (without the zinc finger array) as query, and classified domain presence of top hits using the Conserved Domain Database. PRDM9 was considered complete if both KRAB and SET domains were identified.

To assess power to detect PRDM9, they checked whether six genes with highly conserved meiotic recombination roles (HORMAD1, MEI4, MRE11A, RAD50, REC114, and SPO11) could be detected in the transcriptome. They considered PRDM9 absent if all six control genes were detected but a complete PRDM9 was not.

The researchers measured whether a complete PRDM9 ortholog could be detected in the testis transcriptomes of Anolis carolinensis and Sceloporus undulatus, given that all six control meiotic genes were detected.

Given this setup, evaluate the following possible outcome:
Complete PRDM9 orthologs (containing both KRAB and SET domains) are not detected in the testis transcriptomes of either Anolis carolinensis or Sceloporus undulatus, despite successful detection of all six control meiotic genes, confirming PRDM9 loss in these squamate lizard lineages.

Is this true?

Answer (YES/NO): YES